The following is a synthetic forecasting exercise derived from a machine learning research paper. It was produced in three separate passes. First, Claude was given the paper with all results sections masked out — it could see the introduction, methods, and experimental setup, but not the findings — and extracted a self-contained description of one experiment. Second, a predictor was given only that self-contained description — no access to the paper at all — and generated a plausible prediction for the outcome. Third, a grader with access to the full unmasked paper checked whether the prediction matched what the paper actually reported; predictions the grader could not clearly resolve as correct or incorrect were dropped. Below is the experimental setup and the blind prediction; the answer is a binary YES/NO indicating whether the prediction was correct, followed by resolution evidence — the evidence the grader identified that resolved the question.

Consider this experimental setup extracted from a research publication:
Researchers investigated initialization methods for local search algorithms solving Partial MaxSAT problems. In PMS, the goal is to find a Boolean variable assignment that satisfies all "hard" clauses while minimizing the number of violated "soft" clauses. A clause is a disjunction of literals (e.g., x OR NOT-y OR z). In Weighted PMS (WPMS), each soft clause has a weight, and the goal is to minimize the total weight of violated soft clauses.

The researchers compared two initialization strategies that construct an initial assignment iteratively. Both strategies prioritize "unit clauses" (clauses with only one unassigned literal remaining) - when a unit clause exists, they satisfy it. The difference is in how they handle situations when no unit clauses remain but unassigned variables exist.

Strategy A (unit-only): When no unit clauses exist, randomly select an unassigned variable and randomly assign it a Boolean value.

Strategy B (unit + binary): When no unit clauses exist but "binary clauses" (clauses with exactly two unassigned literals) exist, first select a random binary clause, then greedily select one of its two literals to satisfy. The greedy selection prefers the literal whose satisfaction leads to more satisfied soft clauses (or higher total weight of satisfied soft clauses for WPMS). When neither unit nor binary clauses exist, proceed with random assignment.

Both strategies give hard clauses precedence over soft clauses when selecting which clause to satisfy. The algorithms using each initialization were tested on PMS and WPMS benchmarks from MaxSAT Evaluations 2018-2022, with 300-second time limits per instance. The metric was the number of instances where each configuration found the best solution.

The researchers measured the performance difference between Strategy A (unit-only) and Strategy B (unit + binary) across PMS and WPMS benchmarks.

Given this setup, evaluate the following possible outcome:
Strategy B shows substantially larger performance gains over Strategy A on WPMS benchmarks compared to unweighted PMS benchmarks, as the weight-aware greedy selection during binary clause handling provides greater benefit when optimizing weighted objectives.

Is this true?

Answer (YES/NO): YES